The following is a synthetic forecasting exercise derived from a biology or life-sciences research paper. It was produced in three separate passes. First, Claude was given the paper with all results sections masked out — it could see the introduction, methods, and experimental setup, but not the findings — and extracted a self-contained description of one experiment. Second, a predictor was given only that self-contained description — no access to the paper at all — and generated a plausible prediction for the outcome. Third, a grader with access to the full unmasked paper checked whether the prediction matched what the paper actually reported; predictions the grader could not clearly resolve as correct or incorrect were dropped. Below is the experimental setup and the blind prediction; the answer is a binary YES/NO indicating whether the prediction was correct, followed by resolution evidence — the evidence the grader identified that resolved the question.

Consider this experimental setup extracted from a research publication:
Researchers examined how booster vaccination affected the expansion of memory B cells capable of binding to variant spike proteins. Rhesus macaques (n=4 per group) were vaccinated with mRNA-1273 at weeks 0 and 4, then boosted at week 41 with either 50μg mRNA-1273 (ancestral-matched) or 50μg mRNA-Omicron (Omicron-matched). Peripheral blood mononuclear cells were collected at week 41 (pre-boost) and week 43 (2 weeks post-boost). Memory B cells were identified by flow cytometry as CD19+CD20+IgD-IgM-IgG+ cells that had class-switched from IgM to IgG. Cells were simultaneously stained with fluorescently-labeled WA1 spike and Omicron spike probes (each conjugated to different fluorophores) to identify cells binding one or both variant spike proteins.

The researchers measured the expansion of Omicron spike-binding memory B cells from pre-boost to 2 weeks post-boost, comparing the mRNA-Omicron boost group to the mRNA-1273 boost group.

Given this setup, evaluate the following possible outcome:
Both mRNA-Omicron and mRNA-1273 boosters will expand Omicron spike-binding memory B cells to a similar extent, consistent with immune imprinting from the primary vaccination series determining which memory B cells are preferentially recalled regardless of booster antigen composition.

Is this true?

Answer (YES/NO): YES